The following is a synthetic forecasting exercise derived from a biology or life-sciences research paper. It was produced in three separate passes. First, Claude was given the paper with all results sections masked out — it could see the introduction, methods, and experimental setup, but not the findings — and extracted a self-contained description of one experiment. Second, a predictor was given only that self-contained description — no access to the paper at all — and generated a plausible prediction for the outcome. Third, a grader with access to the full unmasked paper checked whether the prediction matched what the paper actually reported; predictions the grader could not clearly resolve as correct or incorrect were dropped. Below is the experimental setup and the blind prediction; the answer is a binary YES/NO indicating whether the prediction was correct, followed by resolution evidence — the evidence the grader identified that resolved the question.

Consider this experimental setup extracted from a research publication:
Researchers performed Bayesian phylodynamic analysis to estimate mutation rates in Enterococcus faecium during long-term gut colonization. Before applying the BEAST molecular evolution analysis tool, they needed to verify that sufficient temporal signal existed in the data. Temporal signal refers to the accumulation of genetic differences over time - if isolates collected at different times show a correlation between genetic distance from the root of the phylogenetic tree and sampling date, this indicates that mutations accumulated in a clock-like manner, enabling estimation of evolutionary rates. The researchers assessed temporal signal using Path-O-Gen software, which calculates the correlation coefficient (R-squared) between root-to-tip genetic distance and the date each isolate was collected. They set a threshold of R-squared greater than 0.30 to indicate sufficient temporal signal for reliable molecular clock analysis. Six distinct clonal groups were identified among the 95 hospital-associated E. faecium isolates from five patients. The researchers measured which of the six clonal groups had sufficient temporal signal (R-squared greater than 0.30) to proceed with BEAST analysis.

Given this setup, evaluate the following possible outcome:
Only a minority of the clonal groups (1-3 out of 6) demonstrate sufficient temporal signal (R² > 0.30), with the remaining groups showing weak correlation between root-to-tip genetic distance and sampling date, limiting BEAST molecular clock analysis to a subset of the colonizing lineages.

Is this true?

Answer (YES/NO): YES